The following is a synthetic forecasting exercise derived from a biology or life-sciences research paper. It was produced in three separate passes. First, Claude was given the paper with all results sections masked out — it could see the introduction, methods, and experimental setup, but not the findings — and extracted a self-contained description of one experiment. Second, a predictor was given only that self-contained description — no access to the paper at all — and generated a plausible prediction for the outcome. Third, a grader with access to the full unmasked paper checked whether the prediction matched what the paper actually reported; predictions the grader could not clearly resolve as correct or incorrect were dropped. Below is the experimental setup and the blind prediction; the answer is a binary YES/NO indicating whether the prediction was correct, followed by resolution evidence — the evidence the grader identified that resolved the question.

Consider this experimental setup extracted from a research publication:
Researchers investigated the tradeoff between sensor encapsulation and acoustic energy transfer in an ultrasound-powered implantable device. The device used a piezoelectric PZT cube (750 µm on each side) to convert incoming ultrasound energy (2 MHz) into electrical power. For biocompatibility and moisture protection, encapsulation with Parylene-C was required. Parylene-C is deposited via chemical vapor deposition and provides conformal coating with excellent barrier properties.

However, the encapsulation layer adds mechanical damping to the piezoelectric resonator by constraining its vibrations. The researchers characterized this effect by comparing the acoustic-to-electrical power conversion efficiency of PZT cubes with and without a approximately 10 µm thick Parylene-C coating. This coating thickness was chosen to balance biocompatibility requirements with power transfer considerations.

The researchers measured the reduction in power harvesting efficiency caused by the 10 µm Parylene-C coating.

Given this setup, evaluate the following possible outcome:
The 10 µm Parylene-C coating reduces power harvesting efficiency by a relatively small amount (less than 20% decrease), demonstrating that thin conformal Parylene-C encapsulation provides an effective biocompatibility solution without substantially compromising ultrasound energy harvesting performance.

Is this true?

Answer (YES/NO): NO